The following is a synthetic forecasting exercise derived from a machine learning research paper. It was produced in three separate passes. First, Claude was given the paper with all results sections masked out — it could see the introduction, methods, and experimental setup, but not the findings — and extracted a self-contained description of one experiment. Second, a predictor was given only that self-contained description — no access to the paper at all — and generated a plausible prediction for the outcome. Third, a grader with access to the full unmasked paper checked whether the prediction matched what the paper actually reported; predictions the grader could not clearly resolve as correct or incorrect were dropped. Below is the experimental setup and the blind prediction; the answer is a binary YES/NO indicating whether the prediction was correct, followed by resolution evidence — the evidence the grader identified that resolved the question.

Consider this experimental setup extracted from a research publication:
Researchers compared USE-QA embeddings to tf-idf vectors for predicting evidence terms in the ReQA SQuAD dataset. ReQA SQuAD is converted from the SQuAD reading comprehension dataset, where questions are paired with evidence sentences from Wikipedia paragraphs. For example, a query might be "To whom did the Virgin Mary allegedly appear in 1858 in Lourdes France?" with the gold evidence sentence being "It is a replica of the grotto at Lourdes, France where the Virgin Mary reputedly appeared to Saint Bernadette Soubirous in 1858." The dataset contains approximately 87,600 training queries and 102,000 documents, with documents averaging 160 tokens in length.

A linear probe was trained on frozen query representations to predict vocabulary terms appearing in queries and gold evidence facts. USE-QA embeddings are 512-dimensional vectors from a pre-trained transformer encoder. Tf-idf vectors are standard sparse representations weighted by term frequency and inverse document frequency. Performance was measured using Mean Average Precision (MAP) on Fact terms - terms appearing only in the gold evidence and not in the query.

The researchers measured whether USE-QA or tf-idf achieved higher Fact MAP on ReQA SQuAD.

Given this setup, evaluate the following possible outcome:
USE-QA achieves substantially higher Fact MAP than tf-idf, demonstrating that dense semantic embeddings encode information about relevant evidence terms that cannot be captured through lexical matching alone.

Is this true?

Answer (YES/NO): NO